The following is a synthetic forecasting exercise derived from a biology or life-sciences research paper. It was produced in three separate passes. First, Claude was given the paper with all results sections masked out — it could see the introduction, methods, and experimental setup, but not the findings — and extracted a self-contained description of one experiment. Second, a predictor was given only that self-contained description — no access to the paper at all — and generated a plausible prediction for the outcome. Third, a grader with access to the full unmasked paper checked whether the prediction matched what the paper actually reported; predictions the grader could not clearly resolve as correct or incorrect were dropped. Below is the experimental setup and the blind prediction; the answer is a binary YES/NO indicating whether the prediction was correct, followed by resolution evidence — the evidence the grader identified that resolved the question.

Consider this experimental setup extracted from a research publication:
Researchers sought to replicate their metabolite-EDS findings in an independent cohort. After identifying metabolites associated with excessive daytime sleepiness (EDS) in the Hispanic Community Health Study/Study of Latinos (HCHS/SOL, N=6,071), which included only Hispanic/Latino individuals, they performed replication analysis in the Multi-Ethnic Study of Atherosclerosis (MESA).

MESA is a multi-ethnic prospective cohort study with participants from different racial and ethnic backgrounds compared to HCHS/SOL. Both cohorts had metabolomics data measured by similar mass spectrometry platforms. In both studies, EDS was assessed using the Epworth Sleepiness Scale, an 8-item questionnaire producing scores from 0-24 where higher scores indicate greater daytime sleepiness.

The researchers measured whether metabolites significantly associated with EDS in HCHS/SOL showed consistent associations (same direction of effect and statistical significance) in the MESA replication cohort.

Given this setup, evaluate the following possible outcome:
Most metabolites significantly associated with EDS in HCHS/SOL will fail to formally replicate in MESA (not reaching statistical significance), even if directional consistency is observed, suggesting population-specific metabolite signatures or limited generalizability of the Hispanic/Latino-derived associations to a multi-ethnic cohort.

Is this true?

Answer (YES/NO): YES